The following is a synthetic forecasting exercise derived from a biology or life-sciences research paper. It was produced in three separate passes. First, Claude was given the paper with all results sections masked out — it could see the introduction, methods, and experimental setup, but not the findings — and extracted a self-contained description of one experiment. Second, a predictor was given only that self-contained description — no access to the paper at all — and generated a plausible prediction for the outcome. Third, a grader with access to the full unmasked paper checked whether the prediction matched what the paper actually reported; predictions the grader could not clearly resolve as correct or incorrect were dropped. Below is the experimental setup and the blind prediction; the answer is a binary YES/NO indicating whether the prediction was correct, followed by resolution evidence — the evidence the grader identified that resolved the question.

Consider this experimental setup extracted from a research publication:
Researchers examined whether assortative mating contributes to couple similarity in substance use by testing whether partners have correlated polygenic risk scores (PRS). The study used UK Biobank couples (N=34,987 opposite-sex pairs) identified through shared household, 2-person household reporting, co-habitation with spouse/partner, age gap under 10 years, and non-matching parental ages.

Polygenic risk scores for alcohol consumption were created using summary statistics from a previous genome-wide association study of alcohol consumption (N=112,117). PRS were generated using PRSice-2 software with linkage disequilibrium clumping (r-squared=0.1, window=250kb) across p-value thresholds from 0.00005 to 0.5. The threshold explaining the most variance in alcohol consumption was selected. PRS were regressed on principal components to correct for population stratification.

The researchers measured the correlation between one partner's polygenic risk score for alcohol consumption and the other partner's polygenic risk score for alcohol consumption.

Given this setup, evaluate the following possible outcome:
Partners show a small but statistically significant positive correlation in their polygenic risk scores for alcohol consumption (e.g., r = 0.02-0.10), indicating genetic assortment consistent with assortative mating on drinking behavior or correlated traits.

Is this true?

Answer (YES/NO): NO